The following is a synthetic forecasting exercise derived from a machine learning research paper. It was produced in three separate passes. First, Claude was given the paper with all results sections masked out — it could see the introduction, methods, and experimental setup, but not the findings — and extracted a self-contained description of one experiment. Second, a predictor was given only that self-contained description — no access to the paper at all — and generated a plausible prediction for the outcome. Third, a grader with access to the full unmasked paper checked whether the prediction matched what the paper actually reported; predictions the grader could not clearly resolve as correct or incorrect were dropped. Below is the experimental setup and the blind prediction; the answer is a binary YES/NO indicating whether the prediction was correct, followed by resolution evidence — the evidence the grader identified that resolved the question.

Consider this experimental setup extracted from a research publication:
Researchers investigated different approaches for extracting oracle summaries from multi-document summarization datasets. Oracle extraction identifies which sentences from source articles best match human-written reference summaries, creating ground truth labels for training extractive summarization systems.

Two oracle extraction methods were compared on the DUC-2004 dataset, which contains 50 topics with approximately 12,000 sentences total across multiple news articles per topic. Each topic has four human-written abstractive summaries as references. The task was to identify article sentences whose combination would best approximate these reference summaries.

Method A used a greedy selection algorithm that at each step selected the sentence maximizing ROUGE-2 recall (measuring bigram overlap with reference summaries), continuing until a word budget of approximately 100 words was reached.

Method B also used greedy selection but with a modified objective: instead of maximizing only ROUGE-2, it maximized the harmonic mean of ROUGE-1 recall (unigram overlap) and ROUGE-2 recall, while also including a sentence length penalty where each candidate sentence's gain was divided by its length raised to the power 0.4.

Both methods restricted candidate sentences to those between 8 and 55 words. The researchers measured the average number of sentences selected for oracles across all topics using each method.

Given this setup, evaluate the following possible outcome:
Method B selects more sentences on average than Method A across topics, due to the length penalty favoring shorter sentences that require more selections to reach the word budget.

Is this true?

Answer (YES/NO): YES